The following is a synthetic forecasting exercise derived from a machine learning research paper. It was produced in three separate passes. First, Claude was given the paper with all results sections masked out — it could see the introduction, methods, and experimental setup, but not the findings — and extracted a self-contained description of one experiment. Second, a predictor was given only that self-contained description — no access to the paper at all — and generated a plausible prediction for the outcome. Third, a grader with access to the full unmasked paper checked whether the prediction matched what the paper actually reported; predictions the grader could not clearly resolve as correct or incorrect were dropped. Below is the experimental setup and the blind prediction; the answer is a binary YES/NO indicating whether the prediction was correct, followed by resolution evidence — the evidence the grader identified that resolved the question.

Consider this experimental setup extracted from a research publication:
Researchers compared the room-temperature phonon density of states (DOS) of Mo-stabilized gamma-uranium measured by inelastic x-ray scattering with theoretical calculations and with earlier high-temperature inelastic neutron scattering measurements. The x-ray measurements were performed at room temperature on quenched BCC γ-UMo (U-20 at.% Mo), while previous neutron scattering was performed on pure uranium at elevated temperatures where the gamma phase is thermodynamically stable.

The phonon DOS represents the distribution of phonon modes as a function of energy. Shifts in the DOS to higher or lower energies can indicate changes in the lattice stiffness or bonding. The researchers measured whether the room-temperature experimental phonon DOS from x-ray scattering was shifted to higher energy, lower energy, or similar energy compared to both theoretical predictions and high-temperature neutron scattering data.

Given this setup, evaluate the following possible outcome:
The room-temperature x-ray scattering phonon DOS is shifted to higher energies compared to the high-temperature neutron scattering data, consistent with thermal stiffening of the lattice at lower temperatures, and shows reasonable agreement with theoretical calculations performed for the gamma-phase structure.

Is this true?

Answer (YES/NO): NO